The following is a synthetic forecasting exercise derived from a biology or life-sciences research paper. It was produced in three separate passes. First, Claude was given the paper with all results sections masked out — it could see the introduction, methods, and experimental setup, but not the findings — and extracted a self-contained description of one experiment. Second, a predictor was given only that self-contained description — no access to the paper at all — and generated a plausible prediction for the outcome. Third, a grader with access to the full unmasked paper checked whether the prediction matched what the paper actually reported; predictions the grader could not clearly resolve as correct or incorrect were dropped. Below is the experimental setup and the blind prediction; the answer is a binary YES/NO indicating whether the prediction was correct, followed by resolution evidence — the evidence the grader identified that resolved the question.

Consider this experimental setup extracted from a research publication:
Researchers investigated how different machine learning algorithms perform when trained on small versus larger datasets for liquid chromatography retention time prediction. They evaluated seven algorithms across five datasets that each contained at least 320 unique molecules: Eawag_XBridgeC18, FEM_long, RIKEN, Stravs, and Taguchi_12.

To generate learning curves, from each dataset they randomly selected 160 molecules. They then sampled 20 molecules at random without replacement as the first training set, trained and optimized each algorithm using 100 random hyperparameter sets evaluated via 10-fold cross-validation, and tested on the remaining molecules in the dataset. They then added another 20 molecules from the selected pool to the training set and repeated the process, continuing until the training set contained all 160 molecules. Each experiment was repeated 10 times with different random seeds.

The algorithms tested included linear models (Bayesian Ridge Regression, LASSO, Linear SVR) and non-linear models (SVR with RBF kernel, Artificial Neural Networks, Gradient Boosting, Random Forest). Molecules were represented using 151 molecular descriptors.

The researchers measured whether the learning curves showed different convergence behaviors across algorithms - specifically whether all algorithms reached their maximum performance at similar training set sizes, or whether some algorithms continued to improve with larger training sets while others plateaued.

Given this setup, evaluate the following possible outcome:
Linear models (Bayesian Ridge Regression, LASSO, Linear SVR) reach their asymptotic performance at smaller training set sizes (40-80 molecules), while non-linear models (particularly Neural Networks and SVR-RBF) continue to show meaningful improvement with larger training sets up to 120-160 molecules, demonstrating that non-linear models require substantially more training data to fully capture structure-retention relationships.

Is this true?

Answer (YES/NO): NO